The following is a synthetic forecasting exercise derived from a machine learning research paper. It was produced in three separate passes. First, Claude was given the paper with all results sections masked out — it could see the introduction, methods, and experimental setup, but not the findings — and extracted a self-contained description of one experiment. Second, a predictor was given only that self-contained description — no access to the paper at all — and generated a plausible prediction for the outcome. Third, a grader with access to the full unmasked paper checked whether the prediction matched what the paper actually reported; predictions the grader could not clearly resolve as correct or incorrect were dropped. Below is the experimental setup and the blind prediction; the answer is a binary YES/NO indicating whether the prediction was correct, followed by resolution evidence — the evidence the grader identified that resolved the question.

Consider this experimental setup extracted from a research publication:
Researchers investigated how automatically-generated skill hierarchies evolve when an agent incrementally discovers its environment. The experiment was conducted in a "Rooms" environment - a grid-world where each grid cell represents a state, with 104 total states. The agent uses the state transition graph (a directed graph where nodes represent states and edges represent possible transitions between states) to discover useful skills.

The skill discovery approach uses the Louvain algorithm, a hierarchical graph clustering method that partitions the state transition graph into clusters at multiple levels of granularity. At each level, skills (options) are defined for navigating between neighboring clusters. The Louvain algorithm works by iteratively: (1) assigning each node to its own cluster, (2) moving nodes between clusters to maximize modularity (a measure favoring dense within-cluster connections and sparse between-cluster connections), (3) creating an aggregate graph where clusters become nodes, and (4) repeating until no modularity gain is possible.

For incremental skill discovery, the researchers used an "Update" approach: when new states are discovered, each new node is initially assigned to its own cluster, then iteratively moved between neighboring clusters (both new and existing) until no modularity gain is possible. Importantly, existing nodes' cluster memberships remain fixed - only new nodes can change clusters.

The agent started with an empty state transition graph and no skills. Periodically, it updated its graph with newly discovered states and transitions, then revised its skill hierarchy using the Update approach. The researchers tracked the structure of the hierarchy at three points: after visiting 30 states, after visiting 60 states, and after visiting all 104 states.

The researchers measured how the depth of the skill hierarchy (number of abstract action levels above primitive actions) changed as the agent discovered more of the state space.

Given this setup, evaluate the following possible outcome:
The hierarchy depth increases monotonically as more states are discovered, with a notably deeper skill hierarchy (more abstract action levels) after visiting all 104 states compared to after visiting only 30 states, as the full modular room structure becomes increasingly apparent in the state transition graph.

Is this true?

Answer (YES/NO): YES